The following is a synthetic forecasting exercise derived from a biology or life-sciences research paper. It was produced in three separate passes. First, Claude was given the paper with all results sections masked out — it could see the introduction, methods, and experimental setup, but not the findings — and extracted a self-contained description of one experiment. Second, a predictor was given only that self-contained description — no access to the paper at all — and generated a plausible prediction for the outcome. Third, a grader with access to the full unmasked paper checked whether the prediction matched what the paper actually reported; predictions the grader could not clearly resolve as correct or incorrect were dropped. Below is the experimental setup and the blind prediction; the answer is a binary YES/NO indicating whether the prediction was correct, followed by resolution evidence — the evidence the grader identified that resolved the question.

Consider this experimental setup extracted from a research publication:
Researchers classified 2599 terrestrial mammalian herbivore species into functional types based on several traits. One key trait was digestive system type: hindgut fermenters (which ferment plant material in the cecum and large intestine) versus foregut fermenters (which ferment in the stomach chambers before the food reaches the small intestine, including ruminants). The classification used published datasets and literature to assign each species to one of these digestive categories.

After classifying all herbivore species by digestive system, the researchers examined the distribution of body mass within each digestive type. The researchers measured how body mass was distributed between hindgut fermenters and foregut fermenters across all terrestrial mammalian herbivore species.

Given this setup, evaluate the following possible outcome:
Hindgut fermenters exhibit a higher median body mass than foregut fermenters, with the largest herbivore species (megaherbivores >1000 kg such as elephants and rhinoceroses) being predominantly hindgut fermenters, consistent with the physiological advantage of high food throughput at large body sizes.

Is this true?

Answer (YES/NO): NO